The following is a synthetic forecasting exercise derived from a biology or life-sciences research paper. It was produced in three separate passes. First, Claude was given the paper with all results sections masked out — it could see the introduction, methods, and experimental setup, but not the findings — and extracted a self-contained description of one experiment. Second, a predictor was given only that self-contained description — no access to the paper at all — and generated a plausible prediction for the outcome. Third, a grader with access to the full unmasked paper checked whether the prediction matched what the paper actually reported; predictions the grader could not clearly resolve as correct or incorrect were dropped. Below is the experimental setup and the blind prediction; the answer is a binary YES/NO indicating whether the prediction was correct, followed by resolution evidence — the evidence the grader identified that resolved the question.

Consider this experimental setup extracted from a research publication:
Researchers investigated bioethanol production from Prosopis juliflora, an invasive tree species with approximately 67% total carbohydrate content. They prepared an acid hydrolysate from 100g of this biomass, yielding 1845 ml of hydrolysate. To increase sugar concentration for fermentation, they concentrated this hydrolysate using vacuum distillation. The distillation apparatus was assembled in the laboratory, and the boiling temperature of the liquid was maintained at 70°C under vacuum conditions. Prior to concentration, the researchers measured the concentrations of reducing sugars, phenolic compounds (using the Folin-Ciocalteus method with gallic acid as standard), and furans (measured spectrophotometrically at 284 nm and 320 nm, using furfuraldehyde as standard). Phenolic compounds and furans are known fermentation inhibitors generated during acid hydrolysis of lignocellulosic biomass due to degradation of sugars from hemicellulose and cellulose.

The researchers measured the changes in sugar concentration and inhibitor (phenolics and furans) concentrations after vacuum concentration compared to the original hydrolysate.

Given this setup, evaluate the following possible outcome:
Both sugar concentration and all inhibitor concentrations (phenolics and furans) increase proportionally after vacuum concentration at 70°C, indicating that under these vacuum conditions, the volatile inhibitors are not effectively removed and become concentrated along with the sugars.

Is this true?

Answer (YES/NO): NO